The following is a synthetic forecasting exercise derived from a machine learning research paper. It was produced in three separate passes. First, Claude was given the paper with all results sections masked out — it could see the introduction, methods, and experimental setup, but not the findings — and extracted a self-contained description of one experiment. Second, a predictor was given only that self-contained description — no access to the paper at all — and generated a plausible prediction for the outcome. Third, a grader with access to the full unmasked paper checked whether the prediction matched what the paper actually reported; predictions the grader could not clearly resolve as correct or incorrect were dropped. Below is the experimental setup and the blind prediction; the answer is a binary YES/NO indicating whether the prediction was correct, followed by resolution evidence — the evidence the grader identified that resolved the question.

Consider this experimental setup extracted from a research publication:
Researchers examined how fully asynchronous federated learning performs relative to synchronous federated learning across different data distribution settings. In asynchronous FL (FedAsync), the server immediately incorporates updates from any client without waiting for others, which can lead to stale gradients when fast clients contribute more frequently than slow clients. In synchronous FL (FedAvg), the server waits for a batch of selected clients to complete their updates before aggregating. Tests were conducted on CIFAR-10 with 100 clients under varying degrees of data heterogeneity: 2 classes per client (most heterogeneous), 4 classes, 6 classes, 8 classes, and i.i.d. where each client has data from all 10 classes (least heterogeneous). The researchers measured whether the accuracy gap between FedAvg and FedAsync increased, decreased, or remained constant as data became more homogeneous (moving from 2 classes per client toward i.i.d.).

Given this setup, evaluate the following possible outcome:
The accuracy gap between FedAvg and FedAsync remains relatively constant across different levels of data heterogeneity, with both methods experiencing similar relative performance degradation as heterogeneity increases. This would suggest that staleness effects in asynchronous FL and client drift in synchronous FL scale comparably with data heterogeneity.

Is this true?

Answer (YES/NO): NO